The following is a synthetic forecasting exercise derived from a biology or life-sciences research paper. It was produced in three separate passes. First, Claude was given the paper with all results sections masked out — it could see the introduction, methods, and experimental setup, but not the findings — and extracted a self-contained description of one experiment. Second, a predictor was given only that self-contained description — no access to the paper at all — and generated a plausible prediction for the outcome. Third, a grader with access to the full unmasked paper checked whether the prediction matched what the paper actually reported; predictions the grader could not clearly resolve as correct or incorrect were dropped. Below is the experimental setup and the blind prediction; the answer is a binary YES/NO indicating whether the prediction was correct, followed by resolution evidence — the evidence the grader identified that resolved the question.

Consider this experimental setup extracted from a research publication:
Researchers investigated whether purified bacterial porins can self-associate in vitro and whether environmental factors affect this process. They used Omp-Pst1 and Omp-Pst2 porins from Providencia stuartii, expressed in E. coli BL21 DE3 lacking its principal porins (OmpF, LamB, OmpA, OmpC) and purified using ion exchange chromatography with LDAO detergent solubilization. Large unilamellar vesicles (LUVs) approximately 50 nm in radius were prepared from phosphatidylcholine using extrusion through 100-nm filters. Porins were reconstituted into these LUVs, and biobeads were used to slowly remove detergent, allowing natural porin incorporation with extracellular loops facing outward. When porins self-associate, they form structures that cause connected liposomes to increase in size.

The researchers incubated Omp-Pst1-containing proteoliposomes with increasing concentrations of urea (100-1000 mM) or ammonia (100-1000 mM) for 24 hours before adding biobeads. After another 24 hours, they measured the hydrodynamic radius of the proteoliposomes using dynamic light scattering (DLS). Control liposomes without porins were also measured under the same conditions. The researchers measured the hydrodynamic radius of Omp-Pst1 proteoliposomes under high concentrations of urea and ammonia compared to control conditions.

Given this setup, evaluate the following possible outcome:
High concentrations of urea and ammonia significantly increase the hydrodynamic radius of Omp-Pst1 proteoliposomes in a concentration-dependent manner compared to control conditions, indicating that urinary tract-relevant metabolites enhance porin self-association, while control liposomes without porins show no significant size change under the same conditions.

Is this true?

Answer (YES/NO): NO